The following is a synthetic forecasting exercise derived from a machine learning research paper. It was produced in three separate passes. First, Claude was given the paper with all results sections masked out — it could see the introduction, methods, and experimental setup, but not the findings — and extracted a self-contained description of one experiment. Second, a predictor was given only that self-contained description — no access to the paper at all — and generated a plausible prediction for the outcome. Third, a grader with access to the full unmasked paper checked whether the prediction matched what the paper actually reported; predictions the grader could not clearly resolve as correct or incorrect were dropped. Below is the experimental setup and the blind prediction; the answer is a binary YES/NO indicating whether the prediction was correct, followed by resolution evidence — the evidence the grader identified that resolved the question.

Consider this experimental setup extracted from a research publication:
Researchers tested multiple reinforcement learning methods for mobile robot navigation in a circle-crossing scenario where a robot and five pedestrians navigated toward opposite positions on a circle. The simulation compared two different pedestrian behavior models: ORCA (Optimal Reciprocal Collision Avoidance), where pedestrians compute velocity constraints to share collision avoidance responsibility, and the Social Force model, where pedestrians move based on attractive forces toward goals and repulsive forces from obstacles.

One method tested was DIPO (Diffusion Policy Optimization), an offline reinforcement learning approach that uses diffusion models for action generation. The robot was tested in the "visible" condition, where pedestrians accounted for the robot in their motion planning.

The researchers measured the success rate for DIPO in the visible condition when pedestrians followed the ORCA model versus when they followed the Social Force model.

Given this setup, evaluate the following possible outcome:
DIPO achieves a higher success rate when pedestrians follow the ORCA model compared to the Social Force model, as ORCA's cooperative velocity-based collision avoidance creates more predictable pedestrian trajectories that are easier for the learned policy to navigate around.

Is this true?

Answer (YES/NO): YES